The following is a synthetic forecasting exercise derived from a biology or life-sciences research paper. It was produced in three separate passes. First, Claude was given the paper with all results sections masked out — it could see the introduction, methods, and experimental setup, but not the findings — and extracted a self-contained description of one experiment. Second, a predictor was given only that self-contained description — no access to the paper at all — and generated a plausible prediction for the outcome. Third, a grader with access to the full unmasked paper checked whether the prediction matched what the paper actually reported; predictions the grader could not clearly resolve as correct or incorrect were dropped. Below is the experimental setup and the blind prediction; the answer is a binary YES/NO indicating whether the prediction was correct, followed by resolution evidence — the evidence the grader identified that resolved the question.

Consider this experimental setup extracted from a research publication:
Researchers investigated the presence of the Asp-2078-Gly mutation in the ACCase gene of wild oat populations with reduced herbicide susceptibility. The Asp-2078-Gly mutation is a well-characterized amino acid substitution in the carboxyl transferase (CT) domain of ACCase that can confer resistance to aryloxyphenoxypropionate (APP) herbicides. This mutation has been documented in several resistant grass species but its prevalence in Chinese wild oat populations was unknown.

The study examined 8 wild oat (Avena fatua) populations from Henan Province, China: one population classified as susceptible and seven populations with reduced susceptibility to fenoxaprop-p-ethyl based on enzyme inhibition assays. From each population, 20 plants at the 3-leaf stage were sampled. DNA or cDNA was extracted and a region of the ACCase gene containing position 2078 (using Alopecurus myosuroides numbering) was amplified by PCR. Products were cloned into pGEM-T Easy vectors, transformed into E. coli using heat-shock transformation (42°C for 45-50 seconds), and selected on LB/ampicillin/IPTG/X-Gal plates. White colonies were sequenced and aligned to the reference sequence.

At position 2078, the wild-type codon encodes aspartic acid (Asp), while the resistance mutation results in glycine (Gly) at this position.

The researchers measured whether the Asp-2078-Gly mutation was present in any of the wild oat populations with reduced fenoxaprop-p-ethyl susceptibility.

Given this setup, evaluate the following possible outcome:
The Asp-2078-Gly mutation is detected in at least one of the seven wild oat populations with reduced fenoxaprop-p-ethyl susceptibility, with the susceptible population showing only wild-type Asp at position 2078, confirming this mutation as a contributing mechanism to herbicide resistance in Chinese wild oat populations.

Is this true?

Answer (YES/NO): NO